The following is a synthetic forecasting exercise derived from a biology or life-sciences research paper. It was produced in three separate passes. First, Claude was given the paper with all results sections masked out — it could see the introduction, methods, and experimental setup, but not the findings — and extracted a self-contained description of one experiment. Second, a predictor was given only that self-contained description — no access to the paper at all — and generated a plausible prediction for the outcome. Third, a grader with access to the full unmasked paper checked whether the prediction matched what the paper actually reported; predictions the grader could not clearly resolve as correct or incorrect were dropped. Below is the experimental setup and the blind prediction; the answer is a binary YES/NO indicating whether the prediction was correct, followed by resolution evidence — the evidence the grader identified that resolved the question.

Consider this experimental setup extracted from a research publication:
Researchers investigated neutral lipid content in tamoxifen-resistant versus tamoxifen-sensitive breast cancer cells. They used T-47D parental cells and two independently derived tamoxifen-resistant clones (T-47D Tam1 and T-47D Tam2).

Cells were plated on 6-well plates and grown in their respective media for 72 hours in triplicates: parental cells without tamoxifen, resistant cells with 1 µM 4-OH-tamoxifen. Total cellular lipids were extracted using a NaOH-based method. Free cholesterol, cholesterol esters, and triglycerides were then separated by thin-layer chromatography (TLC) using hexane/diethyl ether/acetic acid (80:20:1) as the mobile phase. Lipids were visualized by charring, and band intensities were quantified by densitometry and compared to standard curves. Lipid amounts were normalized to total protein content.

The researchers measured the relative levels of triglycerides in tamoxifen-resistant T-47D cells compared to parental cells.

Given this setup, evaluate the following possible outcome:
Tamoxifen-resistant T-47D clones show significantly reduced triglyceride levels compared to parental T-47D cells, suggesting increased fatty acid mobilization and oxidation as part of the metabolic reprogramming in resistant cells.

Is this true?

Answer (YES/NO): NO